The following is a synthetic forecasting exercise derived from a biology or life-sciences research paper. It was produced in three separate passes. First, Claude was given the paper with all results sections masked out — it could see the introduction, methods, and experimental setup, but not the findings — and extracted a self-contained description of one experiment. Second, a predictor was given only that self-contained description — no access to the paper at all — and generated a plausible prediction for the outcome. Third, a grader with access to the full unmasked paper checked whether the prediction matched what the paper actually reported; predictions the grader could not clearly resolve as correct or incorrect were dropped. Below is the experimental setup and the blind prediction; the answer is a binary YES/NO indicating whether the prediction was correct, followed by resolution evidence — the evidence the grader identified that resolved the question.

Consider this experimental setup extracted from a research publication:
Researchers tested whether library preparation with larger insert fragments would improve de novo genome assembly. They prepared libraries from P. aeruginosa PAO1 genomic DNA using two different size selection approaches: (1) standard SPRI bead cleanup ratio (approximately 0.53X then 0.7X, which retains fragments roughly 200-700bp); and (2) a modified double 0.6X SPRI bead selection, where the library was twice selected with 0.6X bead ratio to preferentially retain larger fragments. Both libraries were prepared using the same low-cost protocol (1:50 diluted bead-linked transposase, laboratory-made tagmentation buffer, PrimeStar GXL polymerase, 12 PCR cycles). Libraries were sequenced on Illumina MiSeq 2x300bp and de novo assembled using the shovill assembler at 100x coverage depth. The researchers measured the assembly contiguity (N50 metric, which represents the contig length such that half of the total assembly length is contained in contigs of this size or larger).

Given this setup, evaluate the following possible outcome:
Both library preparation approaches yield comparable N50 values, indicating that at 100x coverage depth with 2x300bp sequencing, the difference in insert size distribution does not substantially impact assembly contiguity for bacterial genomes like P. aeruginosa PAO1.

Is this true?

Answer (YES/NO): NO